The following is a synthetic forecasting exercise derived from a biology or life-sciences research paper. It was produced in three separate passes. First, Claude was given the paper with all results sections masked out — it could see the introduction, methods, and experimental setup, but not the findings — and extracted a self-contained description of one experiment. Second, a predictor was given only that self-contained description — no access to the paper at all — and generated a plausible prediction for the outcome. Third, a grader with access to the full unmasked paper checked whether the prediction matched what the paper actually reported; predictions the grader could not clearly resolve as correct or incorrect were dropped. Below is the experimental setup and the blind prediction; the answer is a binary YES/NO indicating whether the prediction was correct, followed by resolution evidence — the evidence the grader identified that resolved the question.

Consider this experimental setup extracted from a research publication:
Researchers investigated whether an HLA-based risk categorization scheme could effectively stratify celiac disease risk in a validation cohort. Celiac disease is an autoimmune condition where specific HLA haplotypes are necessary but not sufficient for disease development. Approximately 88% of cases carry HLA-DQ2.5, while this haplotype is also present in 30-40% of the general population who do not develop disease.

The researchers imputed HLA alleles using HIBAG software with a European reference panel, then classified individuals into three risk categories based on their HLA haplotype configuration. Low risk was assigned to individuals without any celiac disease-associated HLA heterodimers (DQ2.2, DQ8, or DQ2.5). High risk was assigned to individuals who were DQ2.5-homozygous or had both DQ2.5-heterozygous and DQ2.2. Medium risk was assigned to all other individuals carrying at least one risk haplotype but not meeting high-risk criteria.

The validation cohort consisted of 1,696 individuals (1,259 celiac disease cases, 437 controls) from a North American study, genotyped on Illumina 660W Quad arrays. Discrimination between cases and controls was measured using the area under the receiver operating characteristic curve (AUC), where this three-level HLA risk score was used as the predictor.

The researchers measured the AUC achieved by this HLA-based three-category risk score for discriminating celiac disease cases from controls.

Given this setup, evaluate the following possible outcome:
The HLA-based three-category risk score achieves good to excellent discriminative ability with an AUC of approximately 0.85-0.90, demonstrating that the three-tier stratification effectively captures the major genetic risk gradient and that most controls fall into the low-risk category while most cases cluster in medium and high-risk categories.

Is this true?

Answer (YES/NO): NO